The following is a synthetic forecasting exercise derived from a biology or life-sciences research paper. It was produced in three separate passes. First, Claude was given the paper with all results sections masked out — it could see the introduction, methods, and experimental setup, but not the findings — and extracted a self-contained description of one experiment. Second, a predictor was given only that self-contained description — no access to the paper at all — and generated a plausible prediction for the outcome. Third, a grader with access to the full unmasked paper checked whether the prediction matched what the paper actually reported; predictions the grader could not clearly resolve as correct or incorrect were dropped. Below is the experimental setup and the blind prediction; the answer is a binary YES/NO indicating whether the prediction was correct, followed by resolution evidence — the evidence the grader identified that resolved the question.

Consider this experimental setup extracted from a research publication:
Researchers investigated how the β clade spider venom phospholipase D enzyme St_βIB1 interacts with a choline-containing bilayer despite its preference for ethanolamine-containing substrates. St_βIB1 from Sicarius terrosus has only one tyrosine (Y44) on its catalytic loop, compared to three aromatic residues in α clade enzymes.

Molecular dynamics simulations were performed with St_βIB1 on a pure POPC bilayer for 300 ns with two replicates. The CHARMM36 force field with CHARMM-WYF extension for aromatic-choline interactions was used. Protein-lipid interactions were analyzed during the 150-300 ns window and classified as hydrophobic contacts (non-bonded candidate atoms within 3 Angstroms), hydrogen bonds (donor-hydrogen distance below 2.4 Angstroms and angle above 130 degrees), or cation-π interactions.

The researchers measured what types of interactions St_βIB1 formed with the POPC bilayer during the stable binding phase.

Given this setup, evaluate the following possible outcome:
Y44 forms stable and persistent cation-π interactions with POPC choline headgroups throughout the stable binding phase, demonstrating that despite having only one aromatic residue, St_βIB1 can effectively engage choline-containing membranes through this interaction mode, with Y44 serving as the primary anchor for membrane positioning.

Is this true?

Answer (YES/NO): NO